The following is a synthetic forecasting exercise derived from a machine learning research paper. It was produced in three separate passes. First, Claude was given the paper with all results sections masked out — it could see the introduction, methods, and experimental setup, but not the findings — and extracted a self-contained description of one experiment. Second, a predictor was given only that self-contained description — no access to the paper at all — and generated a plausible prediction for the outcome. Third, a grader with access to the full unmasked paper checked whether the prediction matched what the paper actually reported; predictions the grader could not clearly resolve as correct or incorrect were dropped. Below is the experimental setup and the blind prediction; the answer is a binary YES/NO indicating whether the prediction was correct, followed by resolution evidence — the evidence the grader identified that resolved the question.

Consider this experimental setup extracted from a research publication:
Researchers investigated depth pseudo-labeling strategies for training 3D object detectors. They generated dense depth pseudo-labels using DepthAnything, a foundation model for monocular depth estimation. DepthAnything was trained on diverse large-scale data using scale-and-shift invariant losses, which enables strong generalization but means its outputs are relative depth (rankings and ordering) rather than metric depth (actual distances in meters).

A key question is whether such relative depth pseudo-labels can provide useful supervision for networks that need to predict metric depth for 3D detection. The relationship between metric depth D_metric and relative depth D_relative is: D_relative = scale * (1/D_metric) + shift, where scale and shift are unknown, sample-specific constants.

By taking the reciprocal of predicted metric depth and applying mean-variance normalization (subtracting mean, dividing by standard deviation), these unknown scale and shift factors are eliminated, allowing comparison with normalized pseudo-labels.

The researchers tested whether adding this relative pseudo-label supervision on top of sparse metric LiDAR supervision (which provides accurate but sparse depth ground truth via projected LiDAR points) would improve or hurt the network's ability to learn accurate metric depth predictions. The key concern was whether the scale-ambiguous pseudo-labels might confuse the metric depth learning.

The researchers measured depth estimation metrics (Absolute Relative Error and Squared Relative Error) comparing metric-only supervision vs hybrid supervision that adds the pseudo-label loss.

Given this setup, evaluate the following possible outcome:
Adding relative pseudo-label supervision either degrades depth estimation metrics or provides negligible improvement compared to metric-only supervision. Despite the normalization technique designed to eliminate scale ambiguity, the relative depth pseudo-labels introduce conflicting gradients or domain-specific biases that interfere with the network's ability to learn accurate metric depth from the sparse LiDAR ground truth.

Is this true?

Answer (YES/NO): NO